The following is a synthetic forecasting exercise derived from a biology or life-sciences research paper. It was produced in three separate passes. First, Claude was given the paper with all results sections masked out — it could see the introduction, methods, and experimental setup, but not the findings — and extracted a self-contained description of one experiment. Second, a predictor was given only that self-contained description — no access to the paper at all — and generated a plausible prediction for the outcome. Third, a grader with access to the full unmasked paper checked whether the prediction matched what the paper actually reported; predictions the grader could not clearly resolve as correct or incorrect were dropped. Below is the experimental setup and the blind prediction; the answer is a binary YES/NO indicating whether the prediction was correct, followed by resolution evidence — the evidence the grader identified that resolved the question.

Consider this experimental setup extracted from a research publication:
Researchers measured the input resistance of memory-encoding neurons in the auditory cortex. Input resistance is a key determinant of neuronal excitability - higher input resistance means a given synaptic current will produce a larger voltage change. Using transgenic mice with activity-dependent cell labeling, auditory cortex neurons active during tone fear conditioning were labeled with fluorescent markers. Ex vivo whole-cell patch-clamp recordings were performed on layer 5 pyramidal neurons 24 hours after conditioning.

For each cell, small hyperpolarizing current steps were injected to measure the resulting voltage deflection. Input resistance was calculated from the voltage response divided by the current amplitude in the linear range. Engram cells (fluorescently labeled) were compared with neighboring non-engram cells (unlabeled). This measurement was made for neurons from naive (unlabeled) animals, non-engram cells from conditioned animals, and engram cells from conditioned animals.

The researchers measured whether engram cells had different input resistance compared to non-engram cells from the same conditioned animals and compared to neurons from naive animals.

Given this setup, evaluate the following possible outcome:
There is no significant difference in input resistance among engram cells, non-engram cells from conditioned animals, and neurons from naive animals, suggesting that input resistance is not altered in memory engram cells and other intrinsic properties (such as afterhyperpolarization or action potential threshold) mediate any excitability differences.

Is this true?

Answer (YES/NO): NO